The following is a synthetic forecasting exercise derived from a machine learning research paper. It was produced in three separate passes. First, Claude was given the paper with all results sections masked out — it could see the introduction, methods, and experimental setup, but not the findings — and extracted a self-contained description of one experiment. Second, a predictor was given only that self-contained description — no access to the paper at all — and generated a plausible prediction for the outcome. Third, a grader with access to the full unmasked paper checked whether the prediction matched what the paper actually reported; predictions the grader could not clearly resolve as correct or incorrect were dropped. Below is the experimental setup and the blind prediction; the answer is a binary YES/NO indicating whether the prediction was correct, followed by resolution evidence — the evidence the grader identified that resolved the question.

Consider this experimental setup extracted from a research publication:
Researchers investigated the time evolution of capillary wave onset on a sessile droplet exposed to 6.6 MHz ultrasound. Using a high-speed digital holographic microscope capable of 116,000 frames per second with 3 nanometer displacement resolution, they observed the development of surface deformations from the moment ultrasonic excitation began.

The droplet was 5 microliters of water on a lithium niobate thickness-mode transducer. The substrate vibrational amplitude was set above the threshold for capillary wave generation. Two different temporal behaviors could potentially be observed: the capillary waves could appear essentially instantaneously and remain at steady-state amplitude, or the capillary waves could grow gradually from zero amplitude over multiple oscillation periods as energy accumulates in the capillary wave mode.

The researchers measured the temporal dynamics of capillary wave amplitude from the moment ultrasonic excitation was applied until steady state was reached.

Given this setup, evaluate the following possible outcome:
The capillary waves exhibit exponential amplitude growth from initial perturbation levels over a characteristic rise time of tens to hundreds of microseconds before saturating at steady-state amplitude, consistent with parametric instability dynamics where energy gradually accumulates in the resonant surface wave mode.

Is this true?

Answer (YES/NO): NO